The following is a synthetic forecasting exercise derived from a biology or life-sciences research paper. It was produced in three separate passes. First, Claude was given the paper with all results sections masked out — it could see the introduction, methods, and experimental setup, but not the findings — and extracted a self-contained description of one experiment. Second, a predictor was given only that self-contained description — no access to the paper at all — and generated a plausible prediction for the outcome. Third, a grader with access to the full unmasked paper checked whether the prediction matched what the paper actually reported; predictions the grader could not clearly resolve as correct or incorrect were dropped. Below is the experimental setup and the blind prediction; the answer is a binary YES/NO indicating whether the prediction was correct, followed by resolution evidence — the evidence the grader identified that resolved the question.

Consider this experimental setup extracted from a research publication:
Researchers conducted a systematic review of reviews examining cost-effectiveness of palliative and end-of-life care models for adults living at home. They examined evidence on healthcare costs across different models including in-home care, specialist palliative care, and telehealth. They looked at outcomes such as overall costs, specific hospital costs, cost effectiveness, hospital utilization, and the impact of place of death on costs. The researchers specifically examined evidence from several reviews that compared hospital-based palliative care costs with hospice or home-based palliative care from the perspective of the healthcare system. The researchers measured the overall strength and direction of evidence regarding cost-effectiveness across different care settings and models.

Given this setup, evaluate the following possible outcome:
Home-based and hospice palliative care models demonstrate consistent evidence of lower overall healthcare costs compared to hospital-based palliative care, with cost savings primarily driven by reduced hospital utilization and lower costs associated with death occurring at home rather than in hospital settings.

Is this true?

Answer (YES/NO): NO